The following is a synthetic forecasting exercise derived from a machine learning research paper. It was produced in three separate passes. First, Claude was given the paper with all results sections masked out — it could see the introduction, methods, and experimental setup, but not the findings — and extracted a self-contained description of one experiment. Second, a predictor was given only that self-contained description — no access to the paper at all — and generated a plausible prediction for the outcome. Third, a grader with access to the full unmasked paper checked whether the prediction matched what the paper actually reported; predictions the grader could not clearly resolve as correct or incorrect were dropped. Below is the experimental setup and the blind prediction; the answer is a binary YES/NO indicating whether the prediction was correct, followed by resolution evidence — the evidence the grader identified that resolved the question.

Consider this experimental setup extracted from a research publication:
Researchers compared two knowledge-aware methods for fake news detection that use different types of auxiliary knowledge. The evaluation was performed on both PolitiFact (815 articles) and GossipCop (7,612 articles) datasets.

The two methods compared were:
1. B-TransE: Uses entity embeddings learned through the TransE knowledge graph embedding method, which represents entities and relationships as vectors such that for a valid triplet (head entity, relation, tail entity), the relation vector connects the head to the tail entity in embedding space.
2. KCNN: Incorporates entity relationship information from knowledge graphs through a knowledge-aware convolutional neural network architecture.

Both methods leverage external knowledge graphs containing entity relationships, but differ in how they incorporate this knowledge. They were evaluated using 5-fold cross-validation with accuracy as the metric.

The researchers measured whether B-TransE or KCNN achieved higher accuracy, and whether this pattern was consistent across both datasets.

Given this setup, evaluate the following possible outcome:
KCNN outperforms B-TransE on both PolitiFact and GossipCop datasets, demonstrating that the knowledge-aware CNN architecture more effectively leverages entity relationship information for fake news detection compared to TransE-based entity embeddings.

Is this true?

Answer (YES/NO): YES